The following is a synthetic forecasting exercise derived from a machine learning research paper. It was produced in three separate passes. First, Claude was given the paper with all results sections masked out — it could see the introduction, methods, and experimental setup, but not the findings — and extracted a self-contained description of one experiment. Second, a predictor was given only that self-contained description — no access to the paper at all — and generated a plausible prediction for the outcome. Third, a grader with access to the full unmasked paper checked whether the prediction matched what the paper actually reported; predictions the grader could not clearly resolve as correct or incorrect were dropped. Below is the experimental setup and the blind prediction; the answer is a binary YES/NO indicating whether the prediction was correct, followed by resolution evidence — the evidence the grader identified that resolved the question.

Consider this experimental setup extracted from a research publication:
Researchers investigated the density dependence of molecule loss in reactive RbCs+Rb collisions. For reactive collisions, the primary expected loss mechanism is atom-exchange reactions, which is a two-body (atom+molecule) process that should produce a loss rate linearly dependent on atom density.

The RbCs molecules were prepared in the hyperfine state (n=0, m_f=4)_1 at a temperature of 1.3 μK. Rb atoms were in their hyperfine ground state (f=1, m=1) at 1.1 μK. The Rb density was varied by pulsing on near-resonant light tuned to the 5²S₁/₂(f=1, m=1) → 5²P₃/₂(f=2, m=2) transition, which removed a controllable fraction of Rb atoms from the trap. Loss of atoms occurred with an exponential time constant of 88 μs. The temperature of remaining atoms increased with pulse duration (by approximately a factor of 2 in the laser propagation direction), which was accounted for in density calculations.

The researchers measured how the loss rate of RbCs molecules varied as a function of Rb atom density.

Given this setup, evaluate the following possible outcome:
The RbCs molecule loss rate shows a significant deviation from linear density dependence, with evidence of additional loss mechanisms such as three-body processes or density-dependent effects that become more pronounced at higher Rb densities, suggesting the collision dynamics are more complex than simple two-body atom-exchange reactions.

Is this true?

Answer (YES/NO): NO